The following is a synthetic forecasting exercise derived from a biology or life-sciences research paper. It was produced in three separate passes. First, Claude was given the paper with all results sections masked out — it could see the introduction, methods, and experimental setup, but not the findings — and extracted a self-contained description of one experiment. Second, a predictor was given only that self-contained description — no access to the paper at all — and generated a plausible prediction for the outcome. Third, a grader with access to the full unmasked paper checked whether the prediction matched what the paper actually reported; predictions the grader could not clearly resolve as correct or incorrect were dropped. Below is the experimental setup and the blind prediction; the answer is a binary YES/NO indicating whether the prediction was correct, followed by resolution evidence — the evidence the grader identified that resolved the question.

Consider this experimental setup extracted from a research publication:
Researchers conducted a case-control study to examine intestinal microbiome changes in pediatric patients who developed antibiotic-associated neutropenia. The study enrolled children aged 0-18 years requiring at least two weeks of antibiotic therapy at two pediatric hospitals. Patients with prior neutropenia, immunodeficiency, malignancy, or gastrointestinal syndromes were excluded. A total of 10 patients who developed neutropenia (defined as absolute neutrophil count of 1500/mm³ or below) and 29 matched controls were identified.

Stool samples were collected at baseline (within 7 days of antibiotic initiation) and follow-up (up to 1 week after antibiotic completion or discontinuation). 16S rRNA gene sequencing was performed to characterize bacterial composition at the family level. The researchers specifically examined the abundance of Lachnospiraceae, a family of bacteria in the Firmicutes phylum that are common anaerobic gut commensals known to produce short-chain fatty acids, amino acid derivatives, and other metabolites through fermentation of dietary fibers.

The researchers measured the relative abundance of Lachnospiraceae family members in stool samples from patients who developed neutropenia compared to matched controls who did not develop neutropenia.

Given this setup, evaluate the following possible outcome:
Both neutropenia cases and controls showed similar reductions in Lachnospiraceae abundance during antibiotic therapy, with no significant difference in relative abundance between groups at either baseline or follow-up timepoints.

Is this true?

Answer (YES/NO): NO